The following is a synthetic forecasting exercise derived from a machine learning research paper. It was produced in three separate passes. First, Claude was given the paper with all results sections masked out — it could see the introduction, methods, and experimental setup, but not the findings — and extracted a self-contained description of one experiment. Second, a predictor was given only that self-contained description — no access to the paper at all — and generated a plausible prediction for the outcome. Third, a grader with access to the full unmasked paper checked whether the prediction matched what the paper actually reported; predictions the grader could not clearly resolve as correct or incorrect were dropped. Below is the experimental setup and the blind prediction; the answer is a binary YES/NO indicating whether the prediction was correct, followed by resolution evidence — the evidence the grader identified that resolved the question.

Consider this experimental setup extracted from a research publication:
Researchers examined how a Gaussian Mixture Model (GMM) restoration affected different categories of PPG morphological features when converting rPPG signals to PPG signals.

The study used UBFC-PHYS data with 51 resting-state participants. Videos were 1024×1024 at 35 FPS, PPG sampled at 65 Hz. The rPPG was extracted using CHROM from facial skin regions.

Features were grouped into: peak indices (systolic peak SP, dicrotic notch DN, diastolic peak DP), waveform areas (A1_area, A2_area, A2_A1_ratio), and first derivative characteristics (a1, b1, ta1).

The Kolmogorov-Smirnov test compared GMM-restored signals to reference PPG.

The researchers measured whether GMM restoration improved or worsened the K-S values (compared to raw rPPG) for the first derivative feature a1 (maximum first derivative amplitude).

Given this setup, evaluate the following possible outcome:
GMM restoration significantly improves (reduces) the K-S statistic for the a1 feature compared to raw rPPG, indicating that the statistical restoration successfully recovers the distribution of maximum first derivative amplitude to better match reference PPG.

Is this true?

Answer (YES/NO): NO